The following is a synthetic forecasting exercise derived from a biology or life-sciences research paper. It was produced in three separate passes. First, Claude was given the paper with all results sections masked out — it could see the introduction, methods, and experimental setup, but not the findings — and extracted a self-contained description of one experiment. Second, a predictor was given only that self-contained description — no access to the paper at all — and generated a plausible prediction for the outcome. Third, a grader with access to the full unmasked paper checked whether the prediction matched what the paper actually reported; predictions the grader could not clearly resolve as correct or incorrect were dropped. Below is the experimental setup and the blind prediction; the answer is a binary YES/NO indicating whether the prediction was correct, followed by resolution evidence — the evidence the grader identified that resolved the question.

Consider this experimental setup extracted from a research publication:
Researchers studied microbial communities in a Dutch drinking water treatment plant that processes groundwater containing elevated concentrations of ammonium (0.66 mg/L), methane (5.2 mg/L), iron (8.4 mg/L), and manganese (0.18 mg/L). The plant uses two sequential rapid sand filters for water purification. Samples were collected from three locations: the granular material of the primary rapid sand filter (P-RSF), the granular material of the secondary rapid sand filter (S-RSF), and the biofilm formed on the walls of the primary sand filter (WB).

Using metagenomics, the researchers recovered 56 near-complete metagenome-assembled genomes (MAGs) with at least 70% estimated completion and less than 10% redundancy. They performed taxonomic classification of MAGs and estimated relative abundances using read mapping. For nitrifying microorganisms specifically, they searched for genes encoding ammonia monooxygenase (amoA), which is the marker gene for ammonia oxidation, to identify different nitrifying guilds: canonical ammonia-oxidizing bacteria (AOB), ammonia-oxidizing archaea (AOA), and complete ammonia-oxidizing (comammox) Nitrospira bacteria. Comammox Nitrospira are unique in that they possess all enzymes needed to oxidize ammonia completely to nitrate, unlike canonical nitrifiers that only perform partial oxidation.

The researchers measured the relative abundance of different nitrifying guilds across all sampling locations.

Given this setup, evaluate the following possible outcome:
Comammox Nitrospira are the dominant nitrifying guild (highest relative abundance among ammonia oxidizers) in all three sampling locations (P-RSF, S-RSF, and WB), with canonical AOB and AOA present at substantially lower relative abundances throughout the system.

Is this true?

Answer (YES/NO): YES